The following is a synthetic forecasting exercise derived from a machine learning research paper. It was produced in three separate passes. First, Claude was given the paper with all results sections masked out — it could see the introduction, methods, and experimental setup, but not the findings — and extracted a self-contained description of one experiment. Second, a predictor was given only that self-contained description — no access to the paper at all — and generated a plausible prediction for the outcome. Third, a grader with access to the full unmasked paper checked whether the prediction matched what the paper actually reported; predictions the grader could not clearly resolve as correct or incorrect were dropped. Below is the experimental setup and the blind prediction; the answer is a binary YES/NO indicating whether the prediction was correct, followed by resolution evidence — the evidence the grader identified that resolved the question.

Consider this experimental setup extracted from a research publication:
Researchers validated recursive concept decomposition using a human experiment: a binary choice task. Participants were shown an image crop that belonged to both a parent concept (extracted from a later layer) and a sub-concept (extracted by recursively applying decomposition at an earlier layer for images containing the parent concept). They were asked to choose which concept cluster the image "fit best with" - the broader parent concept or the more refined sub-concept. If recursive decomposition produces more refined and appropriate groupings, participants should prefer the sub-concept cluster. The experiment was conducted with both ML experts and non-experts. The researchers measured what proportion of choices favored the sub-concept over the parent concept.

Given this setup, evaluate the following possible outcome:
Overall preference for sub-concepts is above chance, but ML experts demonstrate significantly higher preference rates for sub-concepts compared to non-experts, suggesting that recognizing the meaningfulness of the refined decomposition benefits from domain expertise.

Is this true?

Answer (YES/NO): NO